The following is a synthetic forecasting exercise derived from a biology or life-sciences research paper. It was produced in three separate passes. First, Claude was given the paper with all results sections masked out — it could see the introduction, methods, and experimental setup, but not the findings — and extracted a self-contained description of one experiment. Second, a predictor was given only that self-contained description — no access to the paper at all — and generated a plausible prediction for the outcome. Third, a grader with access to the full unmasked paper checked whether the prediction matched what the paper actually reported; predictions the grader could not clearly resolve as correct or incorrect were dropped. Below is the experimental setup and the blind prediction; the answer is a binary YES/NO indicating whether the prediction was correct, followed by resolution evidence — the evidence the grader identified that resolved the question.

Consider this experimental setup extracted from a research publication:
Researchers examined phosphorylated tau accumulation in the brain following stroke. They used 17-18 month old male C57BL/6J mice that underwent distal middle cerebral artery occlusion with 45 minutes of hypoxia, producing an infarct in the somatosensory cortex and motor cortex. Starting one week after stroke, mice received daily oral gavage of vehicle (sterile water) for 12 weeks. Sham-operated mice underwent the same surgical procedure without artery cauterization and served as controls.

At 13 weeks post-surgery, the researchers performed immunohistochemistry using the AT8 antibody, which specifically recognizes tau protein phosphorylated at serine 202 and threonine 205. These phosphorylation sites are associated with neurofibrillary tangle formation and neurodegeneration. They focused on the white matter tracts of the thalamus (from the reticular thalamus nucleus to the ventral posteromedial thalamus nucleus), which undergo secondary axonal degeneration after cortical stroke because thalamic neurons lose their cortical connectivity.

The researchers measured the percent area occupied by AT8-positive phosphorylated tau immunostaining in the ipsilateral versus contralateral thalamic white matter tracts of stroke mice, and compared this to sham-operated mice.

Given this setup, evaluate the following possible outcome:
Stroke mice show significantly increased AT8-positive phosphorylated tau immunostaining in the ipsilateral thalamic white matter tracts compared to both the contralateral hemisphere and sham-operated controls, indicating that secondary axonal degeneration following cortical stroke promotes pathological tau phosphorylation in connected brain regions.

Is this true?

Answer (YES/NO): YES